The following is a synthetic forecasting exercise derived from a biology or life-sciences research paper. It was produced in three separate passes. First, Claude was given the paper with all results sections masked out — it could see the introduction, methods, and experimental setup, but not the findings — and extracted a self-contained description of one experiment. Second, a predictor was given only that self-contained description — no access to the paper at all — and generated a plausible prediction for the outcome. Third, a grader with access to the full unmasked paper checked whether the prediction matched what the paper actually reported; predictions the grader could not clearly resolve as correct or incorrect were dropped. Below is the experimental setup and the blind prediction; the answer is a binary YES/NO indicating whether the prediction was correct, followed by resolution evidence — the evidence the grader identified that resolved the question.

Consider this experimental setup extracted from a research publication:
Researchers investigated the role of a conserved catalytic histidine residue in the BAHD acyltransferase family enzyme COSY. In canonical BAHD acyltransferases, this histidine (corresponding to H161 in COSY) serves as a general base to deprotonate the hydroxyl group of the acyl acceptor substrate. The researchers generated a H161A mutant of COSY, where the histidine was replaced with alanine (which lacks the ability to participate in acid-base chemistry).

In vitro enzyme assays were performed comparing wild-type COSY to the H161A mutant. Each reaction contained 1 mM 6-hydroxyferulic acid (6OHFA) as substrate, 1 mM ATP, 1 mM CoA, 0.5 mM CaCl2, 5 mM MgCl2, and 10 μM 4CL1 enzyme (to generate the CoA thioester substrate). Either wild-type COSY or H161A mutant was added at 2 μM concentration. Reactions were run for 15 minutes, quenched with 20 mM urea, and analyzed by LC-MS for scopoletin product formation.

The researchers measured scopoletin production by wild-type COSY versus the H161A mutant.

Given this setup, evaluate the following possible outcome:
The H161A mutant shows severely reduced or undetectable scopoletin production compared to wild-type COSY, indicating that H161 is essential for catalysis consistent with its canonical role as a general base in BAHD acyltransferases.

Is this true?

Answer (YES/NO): NO